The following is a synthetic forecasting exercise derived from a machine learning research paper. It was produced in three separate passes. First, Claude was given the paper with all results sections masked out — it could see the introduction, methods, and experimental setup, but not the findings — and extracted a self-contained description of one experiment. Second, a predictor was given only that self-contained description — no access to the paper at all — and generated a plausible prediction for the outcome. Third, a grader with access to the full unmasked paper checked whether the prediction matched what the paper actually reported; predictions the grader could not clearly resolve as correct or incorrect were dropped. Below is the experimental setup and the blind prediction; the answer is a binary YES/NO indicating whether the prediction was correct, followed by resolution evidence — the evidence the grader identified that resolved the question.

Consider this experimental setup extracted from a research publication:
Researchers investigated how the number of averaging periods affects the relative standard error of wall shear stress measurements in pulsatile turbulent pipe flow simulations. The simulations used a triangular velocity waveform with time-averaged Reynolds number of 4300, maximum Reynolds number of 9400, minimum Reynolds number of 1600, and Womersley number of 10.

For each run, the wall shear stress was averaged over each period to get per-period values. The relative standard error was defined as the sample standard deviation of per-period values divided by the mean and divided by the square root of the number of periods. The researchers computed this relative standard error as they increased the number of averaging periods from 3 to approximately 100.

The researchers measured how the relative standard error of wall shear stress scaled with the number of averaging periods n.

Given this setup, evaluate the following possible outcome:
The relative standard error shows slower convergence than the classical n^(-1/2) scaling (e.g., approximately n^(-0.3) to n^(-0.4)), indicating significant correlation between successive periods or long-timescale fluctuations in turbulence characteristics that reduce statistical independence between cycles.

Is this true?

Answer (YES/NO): NO